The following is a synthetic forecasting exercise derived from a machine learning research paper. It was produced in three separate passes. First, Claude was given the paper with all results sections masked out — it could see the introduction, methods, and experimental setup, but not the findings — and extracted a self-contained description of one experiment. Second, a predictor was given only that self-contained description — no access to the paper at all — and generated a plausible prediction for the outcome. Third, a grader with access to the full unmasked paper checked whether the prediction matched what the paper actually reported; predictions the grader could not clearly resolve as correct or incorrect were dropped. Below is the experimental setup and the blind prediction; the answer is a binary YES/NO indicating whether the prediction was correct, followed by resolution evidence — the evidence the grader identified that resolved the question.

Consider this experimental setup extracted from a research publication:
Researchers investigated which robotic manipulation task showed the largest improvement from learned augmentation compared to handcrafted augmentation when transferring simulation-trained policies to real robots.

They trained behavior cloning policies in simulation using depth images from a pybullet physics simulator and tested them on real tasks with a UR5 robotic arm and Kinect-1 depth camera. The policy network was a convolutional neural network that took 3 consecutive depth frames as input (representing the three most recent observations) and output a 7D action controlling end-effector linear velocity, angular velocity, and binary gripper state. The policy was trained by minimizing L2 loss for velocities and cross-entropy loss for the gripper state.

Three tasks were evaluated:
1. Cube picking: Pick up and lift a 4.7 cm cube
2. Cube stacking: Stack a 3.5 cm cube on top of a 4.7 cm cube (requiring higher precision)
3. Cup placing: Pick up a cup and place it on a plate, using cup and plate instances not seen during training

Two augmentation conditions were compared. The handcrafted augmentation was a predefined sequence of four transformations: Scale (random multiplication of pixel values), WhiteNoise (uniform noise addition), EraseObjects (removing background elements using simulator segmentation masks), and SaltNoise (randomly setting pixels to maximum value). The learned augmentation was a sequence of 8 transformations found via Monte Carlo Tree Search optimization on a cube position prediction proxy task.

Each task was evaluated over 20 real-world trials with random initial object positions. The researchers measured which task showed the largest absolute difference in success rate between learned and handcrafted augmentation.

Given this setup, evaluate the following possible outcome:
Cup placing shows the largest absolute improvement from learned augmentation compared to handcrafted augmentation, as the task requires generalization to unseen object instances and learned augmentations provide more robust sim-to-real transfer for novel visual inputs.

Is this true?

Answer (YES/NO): NO